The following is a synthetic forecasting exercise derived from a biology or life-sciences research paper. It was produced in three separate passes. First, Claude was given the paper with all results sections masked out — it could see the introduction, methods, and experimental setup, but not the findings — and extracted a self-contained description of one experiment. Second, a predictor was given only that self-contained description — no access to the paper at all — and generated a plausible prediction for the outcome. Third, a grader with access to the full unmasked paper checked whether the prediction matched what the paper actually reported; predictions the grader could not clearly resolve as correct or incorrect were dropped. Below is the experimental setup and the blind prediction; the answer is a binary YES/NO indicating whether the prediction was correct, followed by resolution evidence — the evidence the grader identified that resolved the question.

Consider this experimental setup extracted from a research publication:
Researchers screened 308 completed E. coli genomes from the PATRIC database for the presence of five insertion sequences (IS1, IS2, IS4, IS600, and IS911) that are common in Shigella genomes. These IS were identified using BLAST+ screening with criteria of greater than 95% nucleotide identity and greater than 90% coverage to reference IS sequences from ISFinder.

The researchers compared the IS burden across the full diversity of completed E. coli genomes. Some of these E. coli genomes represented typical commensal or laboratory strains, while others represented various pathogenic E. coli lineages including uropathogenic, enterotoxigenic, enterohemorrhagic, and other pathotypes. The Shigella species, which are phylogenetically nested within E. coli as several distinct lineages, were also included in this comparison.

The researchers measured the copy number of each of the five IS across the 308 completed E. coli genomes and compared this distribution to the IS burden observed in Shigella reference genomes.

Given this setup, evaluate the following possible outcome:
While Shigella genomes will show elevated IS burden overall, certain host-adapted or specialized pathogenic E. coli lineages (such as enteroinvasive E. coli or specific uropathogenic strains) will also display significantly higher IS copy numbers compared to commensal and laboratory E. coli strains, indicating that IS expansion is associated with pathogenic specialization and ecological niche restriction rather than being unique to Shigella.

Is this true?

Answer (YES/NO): NO